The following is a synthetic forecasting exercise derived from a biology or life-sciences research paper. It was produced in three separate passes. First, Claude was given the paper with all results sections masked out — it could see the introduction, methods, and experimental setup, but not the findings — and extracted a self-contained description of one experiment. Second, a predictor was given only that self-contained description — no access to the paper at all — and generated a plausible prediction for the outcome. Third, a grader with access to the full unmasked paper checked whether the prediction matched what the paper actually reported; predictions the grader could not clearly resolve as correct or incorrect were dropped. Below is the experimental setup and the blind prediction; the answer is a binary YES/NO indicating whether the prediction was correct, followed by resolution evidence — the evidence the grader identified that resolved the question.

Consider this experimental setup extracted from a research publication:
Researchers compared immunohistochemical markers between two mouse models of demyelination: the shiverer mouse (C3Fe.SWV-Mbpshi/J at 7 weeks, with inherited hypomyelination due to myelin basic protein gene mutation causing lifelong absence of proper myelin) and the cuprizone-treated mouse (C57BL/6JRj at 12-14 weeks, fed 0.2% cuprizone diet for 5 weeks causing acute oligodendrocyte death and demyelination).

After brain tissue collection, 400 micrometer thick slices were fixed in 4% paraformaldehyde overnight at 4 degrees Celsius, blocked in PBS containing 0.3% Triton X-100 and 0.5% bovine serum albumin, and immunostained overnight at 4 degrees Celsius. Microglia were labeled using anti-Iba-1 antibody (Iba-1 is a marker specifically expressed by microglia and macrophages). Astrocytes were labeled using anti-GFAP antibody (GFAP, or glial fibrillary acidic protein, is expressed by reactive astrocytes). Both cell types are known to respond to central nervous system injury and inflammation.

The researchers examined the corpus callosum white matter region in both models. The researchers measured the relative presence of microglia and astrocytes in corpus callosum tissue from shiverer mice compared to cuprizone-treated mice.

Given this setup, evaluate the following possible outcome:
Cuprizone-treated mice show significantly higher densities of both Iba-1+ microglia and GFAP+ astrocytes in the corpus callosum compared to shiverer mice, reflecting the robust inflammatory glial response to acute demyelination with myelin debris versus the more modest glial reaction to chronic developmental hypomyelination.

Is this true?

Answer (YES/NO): YES